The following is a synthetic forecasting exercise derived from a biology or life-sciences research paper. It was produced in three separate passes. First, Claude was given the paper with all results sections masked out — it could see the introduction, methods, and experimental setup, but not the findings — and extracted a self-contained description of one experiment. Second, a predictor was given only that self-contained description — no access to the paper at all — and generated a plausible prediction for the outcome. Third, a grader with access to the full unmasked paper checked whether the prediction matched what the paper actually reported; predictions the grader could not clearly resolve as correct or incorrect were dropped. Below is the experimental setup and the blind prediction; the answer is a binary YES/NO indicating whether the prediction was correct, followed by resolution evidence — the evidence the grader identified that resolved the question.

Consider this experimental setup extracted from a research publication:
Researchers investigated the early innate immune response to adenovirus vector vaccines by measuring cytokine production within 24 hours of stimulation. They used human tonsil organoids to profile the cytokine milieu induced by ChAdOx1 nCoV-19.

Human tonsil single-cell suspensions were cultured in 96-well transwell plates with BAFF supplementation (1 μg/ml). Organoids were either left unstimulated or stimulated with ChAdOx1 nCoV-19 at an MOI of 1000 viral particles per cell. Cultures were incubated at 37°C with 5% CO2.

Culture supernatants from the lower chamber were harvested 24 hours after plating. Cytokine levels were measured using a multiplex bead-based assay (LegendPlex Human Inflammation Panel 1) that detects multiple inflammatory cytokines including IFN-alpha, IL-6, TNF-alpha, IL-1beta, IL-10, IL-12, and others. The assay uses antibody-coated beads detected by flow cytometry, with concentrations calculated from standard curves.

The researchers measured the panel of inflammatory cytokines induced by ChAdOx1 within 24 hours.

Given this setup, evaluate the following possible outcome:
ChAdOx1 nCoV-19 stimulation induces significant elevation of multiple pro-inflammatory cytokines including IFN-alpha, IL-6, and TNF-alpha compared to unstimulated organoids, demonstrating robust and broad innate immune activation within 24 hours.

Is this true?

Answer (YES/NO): YES